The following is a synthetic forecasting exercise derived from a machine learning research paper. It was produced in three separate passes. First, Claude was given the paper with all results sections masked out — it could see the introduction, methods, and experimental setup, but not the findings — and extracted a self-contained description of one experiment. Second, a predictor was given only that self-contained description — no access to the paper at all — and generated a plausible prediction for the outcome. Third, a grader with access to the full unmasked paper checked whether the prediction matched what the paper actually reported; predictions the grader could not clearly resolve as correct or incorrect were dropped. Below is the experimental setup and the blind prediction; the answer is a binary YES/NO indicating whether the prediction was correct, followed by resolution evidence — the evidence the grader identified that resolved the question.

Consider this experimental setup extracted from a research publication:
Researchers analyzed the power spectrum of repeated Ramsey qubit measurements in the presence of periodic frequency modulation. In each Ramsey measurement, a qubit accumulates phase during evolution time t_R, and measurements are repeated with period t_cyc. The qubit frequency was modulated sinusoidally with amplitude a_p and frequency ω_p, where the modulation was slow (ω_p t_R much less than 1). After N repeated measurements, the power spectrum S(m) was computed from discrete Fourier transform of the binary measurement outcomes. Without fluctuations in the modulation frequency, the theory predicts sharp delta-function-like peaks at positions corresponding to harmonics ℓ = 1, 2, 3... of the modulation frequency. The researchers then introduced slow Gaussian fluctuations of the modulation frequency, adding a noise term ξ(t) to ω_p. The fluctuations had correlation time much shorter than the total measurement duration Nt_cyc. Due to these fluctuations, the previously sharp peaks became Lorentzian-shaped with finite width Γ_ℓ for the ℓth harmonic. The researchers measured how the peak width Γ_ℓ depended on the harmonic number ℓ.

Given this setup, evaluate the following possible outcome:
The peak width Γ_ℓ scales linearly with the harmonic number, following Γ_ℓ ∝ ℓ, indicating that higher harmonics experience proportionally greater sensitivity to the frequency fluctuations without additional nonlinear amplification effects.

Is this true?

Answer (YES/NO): NO